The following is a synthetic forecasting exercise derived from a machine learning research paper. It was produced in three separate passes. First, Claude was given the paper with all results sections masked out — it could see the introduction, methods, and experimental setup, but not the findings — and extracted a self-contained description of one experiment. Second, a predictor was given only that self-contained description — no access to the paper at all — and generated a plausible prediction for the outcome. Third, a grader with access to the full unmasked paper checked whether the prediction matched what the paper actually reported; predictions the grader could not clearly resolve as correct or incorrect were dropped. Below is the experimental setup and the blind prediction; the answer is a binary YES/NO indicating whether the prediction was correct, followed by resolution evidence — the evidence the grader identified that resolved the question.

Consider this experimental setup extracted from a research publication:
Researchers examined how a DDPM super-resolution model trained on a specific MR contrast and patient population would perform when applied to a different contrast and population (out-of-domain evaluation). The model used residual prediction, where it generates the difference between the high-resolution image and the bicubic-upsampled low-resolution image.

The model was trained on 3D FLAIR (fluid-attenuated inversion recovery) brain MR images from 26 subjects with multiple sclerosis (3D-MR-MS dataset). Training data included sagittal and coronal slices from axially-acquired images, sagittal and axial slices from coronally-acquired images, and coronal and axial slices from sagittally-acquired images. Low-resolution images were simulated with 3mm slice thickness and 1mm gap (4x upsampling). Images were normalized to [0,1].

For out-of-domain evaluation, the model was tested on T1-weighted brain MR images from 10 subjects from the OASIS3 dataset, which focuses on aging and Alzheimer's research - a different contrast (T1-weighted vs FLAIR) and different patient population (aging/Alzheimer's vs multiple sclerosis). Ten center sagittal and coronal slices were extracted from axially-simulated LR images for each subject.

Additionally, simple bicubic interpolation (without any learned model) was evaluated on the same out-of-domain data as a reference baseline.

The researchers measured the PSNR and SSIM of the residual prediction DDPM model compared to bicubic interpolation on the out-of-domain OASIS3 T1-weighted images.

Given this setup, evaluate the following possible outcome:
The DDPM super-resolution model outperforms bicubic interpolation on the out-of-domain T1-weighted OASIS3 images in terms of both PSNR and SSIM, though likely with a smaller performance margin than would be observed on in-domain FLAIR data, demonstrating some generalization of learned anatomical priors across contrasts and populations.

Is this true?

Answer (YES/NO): NO